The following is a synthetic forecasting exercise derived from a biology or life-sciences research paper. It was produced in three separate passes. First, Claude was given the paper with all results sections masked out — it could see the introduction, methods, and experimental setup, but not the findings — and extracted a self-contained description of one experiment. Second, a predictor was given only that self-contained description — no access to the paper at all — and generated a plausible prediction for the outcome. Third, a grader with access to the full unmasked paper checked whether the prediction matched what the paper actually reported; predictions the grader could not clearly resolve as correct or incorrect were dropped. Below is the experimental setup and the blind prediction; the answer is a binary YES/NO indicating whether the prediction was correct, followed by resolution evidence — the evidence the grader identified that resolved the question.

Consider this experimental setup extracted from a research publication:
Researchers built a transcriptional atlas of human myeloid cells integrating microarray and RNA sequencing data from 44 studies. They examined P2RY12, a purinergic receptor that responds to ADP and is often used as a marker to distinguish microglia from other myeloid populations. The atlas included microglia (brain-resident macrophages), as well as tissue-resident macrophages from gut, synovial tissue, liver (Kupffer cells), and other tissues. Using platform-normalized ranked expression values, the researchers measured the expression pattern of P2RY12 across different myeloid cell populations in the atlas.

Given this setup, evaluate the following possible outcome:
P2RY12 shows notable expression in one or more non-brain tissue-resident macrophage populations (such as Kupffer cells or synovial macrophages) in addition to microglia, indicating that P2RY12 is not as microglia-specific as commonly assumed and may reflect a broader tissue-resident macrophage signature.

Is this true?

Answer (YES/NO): YES